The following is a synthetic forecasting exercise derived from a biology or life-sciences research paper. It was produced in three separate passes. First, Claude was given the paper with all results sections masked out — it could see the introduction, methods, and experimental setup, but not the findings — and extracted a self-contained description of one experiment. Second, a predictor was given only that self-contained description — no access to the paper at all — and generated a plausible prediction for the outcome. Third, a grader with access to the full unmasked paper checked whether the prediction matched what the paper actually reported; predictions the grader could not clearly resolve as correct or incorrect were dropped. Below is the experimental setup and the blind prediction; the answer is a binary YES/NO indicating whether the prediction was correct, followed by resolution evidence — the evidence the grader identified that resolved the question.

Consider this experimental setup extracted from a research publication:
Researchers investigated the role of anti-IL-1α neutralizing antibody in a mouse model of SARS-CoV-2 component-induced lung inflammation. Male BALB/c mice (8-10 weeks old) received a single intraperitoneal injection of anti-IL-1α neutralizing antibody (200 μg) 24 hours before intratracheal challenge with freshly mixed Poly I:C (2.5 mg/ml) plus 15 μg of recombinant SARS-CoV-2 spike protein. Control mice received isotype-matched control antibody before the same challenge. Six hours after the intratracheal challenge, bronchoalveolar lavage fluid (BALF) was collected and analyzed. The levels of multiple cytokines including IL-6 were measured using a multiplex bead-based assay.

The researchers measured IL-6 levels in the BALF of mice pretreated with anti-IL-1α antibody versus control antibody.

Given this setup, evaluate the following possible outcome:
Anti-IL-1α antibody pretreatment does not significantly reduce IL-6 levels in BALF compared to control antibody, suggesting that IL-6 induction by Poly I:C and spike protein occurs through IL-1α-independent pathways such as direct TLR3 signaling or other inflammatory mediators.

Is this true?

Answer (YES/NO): NO